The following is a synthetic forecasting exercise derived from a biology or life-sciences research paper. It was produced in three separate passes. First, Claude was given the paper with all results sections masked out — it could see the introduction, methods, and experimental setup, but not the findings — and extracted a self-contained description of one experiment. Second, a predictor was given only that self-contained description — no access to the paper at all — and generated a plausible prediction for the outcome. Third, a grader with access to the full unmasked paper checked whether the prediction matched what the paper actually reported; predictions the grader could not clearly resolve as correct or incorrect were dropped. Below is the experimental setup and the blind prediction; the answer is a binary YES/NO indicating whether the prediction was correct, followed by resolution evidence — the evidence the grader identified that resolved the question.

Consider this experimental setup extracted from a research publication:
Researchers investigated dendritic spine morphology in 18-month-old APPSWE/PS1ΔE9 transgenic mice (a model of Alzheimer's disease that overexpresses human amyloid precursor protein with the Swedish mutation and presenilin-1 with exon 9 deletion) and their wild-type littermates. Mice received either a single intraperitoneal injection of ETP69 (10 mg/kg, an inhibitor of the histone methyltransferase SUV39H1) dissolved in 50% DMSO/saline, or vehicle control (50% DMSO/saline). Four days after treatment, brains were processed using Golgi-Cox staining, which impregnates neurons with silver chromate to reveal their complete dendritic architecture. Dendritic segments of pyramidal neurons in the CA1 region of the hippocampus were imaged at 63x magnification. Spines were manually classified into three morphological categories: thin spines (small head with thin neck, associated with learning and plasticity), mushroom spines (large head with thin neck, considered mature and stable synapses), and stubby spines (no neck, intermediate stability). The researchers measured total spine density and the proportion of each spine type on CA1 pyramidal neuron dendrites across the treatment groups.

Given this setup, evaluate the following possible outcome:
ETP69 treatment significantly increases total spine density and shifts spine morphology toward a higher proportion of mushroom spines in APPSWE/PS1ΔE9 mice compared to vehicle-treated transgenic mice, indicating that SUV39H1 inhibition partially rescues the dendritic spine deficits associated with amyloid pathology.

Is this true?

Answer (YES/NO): NO